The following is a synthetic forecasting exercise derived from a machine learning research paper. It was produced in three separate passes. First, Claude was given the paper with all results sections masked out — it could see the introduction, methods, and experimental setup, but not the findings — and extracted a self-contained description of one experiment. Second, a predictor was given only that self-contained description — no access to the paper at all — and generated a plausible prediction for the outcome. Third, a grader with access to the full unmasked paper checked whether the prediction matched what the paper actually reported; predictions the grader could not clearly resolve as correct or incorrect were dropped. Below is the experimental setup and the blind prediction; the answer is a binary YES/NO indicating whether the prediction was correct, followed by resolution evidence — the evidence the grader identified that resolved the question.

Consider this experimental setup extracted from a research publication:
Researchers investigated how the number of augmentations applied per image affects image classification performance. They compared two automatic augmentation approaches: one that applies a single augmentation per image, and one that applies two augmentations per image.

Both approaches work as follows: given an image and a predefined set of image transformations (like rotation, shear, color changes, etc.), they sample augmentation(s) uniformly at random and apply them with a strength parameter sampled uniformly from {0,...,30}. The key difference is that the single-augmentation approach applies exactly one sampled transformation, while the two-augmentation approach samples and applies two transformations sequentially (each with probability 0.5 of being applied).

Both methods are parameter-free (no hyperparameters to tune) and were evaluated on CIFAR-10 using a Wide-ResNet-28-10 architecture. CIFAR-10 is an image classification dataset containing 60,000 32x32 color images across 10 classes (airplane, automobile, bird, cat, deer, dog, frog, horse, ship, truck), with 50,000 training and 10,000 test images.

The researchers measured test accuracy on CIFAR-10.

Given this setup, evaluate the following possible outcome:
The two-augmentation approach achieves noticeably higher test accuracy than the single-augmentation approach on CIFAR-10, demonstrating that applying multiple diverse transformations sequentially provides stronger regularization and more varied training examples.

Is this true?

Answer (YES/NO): NO